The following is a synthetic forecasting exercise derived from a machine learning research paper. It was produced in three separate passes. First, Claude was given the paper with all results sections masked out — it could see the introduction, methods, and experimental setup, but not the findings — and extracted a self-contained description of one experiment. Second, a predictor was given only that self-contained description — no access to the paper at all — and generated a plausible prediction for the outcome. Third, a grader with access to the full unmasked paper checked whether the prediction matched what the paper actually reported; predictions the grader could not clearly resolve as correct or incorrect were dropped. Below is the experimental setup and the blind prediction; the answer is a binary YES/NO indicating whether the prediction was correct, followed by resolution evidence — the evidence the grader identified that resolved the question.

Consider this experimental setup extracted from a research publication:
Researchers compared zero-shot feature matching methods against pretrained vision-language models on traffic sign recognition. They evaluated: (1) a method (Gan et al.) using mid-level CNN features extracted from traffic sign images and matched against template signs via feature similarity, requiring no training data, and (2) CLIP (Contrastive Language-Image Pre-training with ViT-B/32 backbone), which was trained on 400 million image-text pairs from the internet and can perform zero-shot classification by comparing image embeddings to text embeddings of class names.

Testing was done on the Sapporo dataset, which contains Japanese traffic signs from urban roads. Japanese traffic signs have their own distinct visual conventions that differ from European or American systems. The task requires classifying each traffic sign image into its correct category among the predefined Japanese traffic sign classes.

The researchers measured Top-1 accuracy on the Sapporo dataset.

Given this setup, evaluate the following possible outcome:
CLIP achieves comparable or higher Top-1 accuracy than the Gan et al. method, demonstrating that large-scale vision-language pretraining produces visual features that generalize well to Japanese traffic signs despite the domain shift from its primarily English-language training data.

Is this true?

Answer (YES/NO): NO